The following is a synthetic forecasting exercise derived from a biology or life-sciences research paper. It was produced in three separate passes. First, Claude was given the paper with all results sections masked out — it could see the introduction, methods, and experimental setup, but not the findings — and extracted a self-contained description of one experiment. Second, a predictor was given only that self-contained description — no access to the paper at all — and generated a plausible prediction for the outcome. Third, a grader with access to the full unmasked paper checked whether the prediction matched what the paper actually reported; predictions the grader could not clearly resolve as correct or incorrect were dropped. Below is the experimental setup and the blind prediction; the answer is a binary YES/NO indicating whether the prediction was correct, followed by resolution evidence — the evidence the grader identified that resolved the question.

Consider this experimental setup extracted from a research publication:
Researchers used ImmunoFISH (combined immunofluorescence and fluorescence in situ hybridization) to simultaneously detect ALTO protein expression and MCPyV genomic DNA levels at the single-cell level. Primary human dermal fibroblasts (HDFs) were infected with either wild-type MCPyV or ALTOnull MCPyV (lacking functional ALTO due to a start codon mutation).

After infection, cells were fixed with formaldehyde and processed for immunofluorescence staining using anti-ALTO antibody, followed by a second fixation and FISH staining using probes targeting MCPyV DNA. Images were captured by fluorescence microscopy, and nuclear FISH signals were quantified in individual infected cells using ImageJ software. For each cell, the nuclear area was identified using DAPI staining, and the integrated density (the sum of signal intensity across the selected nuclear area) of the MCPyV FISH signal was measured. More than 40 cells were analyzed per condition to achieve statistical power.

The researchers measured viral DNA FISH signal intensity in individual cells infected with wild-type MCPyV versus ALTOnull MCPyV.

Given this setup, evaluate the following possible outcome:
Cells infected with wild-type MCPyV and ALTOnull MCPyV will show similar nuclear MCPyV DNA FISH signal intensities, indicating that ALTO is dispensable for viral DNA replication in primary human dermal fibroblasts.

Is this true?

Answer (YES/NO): NO